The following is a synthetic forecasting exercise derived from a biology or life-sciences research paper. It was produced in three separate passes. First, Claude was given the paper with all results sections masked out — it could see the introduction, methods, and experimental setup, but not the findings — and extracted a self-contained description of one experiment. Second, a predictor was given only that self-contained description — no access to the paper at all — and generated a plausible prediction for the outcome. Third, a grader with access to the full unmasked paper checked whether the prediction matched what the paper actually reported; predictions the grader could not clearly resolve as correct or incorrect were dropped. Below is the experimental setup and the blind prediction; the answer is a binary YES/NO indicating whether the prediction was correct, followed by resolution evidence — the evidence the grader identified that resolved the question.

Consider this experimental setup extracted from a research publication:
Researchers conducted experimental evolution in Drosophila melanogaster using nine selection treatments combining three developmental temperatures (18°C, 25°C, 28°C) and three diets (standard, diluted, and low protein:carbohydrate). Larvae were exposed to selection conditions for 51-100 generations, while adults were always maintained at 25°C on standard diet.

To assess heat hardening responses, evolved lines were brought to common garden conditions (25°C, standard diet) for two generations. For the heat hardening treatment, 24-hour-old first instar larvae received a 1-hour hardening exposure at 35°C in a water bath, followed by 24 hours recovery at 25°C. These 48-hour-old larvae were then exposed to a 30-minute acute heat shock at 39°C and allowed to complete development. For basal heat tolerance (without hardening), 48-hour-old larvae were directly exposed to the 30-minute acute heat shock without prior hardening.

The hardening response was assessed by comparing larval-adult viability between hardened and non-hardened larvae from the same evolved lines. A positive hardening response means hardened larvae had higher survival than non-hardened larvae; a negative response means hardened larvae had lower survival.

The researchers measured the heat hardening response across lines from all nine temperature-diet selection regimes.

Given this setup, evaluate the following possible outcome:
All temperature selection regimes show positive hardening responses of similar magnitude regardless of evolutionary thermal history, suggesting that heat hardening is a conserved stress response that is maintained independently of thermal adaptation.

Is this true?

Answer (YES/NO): NO